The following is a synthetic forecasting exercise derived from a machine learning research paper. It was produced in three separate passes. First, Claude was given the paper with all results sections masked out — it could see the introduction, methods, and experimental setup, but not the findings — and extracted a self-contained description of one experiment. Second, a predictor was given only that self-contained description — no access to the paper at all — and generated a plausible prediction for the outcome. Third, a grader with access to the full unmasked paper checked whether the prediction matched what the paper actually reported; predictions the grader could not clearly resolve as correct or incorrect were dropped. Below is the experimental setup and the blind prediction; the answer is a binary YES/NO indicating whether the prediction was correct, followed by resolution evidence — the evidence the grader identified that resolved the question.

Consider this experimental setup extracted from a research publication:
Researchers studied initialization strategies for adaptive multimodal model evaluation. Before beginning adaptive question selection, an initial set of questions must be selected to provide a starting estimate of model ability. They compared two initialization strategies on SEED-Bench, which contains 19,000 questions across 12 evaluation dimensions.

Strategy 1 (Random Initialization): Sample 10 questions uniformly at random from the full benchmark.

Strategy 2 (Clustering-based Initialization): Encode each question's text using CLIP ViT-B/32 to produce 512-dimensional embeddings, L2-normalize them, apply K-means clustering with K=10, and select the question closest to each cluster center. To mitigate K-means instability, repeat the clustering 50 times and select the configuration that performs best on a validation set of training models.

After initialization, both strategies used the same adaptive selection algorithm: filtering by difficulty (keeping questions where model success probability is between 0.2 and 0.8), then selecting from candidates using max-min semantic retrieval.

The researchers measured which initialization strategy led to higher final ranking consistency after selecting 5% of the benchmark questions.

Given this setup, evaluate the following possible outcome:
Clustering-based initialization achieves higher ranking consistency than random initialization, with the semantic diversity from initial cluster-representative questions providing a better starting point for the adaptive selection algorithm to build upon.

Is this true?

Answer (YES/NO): YES